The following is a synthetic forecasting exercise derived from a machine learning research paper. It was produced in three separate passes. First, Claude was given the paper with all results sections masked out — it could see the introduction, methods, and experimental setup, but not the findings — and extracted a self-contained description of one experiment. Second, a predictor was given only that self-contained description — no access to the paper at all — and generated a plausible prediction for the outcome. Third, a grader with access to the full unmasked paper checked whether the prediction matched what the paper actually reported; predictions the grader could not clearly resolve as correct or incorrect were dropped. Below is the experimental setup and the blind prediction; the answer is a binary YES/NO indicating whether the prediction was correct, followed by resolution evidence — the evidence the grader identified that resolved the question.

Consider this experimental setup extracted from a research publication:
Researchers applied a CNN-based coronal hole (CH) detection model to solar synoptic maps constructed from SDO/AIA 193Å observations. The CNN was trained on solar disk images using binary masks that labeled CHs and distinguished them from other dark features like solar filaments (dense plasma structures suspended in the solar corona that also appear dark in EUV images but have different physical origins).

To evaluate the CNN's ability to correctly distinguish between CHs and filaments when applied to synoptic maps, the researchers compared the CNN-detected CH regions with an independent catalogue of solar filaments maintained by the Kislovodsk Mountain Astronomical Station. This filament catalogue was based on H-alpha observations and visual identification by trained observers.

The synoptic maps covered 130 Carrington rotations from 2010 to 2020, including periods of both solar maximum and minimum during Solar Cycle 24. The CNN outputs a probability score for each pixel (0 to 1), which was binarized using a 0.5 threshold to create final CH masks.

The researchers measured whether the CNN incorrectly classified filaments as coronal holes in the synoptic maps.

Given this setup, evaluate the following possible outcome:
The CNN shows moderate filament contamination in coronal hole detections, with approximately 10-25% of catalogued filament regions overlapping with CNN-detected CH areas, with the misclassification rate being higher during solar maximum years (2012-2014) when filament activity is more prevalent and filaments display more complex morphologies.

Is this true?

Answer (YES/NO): NO